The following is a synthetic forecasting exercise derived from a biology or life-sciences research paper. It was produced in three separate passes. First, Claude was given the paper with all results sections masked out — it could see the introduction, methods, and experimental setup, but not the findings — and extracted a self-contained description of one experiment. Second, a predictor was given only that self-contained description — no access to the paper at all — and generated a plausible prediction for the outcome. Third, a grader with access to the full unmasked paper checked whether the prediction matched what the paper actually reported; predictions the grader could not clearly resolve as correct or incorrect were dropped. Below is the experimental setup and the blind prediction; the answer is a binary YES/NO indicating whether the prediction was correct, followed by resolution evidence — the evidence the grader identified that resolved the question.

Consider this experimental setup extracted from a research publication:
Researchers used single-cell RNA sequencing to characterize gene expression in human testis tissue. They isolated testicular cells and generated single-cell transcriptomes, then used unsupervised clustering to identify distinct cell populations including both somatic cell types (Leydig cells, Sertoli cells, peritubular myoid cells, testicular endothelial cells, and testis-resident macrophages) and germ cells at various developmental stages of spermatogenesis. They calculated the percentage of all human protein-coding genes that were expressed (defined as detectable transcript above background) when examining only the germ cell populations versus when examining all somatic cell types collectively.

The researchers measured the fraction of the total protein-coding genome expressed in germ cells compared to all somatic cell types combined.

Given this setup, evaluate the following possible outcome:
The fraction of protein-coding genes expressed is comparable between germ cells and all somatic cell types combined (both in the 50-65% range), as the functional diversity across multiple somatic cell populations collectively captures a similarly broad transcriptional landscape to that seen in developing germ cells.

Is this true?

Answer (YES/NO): NO